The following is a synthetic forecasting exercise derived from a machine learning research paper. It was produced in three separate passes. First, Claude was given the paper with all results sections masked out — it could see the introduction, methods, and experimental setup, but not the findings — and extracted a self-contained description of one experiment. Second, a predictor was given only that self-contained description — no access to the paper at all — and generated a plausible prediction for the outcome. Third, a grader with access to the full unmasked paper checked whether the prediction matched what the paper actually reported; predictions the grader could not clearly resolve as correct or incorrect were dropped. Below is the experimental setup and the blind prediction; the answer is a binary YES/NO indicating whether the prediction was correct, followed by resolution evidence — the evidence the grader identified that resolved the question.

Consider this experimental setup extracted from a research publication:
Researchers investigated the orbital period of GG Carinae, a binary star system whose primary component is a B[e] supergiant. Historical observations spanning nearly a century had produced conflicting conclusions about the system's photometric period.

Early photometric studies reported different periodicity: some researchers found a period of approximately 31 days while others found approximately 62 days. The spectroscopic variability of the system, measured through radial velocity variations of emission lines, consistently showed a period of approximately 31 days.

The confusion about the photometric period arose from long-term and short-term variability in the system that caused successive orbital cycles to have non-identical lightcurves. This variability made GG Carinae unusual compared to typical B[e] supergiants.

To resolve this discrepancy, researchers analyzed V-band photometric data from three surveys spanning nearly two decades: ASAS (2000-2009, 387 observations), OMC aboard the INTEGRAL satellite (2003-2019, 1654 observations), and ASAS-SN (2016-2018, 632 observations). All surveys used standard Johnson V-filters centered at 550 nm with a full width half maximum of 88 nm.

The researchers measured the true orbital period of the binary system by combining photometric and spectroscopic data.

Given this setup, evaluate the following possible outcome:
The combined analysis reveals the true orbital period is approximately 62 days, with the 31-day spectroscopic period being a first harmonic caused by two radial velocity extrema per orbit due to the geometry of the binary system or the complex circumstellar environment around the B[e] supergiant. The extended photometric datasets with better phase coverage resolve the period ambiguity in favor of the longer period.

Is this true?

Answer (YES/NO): NO